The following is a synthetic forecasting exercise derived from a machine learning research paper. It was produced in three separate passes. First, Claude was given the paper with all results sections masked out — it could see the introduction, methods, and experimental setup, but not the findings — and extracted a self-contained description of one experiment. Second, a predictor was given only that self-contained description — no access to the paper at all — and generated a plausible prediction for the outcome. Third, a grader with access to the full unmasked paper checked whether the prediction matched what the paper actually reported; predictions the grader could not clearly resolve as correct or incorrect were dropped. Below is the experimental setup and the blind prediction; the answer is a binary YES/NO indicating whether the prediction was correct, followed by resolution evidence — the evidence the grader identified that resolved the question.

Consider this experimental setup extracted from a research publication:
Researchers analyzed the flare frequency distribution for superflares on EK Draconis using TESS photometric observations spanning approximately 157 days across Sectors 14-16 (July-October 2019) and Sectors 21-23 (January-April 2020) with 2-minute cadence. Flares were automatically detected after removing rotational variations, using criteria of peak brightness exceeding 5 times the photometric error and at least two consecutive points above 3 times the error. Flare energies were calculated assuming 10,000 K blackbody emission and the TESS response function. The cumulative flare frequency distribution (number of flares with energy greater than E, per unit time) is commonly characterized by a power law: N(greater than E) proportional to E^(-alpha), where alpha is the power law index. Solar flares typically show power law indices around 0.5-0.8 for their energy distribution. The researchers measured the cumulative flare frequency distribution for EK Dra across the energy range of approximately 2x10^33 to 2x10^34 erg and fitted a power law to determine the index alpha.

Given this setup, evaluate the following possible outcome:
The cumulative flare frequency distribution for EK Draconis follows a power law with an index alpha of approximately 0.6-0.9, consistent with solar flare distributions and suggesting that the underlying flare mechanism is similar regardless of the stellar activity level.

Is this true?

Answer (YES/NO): YES